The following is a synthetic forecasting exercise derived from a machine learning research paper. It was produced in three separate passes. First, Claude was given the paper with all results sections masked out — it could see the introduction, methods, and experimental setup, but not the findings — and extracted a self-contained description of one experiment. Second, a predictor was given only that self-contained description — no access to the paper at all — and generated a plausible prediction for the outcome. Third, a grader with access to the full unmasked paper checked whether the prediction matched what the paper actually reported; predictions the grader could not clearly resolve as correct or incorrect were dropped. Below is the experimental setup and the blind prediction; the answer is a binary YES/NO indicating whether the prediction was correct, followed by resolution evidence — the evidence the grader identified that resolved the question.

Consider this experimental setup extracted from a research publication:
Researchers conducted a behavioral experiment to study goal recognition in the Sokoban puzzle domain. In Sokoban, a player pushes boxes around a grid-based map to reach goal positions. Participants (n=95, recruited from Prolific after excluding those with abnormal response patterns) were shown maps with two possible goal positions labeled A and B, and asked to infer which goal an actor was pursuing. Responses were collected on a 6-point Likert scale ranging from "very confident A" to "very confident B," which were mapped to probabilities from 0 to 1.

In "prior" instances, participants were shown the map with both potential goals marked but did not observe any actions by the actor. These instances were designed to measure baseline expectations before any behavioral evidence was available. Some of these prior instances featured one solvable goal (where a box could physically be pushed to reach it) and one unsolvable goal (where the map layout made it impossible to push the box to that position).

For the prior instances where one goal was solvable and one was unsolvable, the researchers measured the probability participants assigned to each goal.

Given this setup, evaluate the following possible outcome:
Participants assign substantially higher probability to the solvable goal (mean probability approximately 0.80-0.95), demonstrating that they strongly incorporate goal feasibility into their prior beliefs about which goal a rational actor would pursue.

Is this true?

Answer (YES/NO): NO